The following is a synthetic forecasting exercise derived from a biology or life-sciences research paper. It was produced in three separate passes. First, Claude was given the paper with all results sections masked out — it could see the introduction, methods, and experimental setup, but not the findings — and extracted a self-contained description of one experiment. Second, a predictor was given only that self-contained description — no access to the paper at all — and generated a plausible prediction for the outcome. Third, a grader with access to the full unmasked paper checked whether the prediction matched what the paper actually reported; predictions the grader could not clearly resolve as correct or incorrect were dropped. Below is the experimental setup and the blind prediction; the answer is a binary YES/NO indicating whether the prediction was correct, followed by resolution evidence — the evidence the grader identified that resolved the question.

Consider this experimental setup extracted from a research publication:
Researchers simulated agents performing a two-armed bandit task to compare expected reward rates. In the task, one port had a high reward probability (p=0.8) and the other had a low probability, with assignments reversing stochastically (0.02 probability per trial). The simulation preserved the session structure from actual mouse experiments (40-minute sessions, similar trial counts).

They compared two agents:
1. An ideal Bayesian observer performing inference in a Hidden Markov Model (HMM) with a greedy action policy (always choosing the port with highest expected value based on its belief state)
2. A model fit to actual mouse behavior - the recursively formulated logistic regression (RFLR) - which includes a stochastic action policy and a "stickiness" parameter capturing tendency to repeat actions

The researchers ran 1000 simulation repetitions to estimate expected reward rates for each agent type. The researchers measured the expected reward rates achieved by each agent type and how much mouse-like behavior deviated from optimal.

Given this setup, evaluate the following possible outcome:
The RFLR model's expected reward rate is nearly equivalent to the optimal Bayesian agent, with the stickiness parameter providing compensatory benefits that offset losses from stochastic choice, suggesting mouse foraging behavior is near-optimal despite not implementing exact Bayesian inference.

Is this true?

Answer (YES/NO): NO